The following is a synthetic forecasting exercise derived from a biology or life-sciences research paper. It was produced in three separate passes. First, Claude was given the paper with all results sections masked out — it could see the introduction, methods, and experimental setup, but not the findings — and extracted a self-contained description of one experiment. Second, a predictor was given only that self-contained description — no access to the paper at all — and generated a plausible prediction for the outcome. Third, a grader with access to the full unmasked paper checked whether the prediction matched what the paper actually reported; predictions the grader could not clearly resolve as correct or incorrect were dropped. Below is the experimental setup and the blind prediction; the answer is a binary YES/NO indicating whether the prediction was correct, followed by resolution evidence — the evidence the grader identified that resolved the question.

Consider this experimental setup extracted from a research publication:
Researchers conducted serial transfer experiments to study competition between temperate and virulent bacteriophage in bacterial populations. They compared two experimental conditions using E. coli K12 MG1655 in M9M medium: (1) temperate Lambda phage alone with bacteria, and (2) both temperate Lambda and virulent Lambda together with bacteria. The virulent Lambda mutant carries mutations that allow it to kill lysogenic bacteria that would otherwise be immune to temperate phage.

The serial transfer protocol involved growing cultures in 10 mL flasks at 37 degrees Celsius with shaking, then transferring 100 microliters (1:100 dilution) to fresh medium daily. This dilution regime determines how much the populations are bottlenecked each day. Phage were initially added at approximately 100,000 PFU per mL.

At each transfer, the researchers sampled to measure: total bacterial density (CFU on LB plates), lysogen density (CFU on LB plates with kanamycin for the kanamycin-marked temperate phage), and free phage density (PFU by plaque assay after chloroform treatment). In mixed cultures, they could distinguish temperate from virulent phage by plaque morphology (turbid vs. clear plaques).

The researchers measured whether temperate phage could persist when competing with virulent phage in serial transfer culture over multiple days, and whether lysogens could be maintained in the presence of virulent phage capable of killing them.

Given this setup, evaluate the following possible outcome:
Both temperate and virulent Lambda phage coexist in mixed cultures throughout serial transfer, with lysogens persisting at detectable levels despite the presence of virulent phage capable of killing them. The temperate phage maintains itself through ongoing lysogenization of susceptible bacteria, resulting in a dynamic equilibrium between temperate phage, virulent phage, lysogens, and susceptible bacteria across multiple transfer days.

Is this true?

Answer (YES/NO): NO